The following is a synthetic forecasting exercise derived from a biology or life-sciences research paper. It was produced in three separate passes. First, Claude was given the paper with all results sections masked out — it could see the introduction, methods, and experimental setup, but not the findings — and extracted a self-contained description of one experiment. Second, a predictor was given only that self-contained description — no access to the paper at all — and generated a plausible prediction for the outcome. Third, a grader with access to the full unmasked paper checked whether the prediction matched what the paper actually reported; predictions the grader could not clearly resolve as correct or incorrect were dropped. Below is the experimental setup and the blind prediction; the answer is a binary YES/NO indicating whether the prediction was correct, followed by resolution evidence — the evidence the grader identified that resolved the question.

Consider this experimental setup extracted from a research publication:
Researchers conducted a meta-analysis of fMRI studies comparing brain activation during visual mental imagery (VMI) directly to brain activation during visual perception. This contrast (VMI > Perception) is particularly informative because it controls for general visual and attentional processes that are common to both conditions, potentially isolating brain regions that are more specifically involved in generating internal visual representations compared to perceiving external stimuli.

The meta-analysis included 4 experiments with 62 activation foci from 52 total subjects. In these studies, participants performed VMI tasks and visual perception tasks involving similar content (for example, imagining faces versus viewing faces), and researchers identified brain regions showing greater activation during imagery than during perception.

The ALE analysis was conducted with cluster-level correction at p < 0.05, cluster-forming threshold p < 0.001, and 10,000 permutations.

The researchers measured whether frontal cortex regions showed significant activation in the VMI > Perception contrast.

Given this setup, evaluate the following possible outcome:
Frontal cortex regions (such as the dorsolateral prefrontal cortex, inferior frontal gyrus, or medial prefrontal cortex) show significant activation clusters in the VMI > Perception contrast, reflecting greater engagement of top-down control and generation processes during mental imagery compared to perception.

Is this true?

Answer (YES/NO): NO